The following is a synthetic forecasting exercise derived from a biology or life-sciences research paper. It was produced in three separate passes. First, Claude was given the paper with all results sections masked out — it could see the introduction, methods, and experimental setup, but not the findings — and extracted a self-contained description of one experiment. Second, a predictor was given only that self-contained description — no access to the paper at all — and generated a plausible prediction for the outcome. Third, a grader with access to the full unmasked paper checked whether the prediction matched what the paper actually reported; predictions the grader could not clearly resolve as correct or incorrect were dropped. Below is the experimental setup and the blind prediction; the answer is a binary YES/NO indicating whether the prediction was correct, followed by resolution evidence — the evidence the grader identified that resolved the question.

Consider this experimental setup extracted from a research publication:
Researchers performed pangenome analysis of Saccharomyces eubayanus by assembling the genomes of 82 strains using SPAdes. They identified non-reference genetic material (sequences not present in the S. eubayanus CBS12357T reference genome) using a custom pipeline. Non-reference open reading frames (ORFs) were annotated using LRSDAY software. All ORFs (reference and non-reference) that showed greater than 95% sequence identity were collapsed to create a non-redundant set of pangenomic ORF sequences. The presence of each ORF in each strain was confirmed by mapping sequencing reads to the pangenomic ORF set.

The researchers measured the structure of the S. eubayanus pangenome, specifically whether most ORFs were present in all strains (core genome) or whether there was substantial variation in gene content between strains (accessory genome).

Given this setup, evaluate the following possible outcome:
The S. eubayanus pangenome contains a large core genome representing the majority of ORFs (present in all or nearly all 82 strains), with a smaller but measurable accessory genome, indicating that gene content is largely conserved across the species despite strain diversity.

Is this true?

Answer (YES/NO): YES